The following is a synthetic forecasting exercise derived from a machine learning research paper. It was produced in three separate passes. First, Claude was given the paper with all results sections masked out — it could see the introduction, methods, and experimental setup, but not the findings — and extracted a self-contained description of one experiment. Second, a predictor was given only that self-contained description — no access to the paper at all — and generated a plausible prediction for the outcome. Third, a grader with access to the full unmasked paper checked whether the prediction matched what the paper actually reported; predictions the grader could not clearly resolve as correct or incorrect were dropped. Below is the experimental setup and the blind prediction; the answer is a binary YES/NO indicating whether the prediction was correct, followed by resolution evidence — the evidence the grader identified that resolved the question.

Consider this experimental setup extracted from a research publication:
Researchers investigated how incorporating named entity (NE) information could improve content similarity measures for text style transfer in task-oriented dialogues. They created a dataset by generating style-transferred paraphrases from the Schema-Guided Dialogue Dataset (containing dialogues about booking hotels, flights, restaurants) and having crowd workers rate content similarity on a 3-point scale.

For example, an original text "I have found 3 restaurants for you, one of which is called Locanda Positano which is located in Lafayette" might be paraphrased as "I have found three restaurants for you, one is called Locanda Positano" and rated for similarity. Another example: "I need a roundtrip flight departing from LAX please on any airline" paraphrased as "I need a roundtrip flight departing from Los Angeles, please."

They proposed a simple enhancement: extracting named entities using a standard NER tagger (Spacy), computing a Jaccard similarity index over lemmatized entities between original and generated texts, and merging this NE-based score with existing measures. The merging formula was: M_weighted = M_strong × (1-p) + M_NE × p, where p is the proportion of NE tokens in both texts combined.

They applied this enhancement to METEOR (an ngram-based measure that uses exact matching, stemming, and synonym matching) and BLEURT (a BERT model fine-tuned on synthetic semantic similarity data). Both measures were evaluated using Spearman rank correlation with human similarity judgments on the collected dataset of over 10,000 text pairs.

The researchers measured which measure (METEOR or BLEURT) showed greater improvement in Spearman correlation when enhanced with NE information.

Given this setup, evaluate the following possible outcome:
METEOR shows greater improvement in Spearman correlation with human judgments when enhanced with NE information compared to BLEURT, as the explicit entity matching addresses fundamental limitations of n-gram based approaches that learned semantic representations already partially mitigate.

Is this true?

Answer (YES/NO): YES